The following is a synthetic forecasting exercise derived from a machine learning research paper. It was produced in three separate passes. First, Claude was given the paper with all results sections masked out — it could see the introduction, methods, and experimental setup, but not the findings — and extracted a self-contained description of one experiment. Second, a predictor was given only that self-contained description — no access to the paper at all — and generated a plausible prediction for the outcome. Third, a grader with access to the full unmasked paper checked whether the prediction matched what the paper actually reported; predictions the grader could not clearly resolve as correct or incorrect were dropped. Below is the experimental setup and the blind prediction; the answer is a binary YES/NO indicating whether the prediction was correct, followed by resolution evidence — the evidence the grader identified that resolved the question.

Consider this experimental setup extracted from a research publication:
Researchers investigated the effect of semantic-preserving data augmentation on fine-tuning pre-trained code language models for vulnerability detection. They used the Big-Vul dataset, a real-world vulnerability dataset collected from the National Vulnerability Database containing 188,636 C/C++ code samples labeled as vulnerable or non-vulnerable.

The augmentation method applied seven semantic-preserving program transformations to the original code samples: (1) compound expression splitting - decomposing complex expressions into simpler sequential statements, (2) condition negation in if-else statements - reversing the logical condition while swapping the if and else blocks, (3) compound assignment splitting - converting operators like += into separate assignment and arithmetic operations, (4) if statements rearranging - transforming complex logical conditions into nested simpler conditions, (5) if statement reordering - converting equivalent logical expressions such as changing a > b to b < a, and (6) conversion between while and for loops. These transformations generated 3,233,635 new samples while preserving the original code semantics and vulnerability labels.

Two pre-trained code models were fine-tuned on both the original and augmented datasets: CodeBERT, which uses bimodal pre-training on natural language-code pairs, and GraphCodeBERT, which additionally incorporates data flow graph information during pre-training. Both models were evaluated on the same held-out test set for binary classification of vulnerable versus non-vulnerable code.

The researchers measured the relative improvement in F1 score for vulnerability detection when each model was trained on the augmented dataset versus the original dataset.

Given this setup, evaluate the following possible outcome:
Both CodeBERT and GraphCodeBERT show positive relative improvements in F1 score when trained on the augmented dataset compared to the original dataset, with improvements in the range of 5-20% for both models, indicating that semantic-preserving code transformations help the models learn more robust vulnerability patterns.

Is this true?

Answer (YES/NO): NO